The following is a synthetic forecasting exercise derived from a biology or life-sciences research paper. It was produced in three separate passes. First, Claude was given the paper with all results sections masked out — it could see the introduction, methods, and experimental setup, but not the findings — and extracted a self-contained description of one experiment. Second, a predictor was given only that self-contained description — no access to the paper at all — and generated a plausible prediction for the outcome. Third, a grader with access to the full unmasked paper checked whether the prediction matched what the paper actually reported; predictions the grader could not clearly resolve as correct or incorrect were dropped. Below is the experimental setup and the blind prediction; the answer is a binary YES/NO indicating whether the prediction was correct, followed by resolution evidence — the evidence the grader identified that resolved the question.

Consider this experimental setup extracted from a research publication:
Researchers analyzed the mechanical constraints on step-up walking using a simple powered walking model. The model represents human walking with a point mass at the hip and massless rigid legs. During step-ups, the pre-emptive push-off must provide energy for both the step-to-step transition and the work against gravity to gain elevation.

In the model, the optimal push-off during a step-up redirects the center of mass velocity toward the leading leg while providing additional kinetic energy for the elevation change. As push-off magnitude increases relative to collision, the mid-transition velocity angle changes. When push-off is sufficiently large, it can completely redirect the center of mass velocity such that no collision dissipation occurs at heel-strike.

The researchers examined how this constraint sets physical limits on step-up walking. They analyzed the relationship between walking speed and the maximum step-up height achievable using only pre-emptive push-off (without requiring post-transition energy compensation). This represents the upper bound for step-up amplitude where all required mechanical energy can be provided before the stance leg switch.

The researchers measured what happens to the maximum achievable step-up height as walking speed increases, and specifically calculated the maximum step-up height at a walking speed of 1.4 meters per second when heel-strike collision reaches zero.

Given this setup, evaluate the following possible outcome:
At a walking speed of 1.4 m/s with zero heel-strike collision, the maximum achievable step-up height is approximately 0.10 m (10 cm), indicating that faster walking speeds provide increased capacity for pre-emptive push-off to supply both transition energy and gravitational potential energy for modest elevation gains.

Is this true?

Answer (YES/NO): YES